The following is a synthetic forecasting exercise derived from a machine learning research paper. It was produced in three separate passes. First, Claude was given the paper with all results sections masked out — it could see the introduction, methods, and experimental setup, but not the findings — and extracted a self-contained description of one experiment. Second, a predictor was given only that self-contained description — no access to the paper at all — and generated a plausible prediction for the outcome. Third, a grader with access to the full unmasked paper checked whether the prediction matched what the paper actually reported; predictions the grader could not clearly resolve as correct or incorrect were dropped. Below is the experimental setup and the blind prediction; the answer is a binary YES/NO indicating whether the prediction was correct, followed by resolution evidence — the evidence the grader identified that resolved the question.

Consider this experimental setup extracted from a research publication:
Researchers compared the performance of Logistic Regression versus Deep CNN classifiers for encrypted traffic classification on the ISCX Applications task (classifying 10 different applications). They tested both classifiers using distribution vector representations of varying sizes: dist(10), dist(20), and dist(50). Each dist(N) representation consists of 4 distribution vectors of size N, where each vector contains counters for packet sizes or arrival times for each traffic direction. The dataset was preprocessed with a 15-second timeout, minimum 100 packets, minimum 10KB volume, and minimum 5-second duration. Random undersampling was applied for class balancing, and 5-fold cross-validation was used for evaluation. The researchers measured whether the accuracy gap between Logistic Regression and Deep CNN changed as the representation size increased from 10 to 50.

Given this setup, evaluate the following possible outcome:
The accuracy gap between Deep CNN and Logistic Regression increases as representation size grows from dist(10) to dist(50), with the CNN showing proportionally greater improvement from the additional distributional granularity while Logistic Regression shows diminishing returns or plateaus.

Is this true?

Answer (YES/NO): NO